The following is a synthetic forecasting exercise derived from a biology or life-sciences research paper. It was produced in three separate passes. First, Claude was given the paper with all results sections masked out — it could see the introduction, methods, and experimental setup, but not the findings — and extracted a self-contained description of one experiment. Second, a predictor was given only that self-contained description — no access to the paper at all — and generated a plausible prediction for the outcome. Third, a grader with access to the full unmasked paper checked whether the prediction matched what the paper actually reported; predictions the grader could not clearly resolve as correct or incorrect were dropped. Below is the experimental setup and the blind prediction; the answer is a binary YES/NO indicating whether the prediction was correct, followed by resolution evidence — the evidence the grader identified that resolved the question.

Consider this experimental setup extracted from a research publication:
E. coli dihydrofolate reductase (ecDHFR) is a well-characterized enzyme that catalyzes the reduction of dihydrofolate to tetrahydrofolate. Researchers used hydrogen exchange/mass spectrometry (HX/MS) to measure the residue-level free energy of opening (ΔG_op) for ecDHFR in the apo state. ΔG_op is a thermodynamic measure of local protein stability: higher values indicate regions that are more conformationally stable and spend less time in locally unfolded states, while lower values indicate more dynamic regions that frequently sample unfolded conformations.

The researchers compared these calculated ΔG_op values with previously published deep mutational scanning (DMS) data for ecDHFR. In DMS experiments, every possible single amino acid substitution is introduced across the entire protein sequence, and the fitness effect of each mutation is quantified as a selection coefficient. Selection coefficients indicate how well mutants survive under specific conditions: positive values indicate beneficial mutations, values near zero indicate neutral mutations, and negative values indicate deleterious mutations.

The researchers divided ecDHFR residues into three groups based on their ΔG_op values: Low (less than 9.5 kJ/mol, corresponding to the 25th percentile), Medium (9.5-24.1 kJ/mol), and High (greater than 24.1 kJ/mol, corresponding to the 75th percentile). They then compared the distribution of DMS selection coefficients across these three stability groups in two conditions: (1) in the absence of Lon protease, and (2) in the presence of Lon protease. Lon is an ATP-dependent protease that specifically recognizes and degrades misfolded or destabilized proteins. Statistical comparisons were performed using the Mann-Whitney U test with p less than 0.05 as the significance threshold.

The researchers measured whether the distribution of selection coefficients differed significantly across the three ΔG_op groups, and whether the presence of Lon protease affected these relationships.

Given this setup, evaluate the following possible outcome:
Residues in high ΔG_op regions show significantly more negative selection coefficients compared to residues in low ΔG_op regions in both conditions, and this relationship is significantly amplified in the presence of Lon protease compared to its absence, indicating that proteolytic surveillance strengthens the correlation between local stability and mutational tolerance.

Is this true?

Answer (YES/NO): NO